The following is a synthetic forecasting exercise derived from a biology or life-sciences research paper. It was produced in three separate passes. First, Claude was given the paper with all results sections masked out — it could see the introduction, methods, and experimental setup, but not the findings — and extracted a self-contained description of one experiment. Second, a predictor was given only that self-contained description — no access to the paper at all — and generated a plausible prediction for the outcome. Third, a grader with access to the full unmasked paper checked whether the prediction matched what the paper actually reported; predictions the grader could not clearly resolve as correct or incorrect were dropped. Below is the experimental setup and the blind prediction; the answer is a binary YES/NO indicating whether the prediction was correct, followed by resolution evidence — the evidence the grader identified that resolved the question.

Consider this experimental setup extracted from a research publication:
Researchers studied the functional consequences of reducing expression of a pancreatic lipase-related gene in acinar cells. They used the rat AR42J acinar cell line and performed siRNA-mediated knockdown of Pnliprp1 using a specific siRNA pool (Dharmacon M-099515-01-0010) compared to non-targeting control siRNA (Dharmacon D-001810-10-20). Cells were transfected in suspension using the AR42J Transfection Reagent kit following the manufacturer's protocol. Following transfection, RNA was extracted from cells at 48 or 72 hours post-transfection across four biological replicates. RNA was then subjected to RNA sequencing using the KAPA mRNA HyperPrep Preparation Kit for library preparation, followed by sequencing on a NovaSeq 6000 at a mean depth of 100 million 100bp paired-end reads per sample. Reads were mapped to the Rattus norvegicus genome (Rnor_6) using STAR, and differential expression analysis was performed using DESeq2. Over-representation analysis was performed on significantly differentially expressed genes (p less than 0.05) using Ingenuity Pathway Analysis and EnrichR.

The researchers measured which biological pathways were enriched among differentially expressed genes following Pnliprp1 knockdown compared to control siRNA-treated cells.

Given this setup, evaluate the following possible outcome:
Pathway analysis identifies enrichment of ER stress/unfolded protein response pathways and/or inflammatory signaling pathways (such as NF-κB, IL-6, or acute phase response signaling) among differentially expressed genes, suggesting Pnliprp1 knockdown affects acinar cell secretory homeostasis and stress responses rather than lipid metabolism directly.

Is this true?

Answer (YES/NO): NO